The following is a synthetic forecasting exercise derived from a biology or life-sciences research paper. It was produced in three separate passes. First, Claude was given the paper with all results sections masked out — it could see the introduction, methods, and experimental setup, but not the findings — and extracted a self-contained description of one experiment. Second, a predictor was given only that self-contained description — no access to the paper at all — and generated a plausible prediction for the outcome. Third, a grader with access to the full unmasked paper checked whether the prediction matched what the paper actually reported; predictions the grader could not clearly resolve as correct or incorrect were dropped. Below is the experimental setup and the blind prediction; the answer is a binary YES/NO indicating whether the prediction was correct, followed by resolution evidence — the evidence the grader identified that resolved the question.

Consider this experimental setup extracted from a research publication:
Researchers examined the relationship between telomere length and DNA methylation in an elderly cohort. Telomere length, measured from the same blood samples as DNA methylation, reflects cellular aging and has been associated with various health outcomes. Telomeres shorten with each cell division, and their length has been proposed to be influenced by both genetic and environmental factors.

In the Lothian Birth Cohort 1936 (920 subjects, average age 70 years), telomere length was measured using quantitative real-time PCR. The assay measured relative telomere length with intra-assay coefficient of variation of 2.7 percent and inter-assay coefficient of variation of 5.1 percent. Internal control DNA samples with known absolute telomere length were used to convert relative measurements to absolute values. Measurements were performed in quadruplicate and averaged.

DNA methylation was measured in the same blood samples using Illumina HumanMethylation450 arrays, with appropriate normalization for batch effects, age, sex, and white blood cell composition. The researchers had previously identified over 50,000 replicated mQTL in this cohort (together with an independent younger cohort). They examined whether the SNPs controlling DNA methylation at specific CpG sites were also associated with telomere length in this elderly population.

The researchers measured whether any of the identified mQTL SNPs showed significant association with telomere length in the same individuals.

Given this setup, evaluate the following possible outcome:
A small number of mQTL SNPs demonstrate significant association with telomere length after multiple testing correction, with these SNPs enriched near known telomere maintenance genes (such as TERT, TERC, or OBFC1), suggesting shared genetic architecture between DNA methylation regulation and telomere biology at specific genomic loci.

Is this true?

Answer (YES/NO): NO